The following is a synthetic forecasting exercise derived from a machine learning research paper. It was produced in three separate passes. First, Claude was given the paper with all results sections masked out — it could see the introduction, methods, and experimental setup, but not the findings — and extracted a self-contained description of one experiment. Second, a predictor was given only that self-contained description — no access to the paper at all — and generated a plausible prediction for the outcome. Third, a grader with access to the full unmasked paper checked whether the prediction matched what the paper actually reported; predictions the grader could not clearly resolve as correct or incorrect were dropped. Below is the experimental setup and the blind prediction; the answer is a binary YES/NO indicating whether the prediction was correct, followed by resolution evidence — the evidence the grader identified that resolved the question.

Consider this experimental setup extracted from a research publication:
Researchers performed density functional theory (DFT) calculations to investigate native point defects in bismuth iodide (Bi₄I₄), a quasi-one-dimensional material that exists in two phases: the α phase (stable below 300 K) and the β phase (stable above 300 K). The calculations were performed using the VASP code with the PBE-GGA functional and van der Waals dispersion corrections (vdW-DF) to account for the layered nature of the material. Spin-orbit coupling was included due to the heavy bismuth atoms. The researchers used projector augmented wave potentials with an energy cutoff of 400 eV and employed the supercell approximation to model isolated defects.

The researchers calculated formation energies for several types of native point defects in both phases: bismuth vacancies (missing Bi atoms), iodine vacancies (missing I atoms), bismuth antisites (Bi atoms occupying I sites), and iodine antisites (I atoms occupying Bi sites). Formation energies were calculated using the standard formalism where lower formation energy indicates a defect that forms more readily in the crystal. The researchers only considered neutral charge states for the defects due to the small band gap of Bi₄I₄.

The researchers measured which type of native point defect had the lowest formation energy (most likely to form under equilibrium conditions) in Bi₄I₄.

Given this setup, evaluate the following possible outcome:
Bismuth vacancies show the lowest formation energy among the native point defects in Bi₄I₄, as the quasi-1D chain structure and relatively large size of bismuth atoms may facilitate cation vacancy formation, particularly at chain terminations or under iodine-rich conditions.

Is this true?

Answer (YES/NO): NO